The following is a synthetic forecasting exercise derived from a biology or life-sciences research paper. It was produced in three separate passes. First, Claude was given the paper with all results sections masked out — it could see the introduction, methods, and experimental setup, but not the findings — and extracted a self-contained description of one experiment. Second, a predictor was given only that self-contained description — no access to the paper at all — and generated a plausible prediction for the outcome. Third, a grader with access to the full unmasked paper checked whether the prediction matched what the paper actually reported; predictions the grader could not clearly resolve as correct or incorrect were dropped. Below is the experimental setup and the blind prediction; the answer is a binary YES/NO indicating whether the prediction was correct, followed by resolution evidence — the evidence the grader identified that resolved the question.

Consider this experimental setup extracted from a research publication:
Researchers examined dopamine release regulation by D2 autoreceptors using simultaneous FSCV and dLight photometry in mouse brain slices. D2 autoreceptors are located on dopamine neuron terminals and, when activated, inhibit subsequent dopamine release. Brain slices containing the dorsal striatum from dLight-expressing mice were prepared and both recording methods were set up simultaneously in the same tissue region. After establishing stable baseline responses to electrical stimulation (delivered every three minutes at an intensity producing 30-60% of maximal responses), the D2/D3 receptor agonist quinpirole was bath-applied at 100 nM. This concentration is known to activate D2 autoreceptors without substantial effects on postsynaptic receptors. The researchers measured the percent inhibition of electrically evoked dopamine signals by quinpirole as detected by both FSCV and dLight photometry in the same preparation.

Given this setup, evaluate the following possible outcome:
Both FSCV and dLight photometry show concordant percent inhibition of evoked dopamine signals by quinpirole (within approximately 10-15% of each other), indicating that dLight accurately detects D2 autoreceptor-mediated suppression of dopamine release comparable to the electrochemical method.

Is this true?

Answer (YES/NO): YES